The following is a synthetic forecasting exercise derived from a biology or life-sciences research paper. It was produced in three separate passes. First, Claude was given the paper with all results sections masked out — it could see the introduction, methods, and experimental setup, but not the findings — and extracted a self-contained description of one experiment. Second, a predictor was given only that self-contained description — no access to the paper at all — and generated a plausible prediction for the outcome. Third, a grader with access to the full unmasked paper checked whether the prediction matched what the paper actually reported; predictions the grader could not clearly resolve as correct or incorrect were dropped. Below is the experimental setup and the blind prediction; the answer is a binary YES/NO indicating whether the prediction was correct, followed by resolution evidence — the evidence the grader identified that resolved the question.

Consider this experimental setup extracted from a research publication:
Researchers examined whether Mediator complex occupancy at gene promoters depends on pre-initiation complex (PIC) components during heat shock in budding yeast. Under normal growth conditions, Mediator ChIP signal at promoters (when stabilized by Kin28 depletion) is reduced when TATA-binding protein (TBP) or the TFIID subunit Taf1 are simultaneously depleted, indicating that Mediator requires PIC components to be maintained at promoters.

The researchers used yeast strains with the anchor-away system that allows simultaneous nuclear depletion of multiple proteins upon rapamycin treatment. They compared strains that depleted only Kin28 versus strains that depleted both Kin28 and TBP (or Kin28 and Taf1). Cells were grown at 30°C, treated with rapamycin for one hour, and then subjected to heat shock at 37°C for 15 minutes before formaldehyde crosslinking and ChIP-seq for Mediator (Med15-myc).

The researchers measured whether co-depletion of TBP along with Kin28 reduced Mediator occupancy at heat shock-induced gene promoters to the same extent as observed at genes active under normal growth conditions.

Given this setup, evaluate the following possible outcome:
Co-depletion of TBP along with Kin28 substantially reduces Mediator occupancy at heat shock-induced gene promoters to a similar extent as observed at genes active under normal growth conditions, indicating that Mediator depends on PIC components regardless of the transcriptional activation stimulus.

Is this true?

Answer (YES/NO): NO